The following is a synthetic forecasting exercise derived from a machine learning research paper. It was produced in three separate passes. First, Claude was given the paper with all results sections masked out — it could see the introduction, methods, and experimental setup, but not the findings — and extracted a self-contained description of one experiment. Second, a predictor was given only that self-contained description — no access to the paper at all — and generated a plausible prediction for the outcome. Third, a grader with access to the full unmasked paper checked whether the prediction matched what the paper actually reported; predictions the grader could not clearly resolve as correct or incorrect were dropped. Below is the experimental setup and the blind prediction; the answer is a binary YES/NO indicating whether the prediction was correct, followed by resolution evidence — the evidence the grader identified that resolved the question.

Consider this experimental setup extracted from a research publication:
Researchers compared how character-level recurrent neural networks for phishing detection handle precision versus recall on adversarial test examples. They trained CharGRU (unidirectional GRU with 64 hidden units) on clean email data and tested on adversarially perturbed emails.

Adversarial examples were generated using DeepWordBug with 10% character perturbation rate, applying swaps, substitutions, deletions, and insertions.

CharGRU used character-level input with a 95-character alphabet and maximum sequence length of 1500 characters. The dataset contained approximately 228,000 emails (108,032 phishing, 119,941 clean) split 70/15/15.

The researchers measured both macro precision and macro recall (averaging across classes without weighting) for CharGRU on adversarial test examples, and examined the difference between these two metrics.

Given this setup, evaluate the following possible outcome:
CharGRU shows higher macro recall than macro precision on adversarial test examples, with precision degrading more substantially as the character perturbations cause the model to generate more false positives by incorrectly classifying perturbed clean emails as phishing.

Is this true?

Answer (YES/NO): NO